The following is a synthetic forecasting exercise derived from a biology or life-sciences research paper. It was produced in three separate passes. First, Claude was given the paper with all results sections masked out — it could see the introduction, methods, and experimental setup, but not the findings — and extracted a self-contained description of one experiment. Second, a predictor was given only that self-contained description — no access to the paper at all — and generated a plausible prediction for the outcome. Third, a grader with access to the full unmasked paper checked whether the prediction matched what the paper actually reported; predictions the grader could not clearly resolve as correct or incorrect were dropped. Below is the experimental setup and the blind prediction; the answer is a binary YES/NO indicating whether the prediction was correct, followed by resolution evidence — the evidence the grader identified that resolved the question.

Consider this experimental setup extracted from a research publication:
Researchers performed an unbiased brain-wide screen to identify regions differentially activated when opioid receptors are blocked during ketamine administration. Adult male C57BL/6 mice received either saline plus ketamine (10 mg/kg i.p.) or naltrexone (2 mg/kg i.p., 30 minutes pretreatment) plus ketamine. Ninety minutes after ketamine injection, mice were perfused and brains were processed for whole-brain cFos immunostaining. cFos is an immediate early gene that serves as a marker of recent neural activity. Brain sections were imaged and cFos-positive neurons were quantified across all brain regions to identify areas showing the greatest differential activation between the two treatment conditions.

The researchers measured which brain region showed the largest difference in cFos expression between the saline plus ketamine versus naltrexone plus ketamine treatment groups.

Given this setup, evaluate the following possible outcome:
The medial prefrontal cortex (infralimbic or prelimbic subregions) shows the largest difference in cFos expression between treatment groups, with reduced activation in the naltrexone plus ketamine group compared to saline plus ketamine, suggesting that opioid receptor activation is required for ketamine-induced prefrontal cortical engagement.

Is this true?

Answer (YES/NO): NO